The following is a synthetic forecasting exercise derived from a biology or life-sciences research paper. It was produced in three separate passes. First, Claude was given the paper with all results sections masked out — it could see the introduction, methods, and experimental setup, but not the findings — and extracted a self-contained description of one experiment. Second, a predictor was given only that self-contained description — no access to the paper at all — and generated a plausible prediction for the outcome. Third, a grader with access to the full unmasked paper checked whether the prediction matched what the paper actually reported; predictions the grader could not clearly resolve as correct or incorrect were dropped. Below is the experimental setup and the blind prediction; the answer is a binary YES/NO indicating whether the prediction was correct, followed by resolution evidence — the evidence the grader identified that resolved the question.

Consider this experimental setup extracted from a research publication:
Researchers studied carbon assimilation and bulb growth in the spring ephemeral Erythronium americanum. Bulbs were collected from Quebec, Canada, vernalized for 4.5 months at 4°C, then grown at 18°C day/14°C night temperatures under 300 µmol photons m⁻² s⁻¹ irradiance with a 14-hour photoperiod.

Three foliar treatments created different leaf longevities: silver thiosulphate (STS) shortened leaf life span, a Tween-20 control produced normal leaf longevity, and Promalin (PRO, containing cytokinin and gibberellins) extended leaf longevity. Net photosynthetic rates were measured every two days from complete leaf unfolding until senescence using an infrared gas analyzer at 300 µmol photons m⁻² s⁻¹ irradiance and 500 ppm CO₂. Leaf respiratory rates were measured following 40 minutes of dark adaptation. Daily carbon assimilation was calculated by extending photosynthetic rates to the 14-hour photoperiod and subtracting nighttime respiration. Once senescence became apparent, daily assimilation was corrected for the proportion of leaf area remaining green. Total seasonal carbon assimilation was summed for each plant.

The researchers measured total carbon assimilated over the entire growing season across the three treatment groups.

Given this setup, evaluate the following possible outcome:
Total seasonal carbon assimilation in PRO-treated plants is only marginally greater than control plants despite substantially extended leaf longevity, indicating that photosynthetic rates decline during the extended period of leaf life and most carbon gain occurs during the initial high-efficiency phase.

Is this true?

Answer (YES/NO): NO